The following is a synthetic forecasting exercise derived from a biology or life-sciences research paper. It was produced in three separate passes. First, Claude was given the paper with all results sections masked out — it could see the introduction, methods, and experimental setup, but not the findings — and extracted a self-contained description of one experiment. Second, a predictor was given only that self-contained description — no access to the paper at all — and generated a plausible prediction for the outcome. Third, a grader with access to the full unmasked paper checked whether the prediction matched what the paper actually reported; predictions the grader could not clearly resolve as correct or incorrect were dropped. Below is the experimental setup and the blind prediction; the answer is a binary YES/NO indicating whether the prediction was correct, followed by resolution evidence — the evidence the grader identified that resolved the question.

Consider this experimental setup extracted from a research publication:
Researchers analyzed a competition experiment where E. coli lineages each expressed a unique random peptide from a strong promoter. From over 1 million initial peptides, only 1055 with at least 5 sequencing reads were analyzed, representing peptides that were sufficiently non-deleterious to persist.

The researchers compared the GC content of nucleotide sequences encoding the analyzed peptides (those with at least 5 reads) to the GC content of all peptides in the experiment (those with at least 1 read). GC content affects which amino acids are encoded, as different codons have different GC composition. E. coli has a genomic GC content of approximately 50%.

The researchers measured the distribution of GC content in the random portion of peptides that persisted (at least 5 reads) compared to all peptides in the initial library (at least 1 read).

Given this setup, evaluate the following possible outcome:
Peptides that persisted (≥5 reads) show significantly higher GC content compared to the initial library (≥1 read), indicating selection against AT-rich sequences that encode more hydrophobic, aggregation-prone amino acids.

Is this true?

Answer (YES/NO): NO